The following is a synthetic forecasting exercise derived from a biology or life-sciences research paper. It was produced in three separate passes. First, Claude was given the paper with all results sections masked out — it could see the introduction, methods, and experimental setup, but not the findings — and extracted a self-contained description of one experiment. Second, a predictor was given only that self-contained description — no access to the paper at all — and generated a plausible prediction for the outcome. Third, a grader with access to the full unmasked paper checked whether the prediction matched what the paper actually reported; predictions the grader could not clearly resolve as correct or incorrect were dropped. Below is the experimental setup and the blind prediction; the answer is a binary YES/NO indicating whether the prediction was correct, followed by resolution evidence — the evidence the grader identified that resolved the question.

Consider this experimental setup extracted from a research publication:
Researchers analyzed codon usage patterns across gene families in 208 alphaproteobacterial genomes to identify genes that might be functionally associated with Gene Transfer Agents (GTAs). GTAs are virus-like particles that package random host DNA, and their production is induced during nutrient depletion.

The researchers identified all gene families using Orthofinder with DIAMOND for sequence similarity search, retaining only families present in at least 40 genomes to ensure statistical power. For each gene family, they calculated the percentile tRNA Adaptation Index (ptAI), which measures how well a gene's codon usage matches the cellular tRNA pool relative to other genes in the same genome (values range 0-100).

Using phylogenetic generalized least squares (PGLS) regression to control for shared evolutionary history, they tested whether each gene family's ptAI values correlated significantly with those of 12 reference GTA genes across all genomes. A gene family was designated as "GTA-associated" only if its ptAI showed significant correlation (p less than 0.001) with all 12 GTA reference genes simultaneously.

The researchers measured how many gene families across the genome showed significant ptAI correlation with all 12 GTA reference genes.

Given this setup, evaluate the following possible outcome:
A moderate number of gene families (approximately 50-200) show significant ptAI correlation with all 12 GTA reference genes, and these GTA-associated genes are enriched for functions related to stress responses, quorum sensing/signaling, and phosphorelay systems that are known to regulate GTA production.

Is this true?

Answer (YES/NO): NO